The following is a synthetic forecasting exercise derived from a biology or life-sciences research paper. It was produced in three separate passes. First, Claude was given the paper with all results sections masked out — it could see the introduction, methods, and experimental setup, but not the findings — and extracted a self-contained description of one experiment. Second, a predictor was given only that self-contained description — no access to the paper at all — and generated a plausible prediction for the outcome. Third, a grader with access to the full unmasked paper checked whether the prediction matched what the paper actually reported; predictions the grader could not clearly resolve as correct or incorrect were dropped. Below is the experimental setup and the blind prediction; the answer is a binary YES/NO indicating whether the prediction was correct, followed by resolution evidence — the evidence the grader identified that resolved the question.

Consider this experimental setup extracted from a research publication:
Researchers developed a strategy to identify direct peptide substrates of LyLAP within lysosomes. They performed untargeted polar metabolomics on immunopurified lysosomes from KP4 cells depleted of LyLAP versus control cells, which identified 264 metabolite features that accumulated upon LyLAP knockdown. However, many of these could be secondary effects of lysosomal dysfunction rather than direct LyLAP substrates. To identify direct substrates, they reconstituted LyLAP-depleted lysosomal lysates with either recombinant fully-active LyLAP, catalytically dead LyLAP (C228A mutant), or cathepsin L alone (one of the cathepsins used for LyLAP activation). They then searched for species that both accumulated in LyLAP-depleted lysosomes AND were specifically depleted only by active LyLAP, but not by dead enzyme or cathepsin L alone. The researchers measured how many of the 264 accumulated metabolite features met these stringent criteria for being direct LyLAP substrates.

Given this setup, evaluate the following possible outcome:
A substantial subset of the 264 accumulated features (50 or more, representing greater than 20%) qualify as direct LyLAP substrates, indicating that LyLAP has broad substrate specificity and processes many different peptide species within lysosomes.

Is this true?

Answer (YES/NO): NO